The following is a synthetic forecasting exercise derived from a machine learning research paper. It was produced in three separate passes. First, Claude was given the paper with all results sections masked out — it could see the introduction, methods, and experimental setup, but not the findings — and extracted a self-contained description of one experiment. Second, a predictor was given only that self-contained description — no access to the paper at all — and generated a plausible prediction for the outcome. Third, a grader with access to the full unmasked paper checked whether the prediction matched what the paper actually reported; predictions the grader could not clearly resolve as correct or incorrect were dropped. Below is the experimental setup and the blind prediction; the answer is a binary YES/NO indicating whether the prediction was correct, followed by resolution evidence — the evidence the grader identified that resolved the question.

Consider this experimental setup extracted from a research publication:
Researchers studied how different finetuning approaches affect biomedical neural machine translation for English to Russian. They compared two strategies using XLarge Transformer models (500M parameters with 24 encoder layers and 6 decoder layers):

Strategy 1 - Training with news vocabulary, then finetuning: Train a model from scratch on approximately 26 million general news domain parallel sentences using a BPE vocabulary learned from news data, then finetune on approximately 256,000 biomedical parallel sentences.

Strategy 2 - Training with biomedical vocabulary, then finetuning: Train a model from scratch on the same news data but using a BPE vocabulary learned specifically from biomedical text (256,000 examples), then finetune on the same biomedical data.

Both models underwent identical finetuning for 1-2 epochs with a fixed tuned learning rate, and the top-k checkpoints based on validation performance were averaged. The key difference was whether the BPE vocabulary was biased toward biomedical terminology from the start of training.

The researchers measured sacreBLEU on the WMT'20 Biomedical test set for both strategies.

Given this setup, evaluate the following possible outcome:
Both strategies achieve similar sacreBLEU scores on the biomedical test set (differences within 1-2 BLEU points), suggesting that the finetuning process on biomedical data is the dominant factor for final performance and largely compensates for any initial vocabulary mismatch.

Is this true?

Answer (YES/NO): YES